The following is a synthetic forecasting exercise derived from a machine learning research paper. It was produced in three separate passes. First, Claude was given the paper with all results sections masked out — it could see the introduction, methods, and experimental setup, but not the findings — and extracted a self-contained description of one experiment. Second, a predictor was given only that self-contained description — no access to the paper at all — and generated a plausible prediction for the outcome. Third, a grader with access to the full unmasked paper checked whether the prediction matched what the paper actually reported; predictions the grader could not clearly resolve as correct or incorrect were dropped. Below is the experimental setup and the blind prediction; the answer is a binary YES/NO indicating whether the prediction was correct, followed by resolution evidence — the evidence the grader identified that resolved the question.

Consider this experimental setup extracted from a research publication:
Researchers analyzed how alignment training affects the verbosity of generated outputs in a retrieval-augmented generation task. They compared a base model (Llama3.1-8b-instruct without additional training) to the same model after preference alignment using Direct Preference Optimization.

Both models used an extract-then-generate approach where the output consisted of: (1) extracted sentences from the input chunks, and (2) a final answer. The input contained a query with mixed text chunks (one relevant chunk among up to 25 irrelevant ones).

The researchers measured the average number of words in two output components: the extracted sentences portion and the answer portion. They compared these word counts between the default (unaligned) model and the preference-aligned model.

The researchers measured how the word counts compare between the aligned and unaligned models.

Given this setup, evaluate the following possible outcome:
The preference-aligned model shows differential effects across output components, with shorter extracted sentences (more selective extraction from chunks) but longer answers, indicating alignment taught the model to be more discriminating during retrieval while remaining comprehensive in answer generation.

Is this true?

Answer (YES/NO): NO